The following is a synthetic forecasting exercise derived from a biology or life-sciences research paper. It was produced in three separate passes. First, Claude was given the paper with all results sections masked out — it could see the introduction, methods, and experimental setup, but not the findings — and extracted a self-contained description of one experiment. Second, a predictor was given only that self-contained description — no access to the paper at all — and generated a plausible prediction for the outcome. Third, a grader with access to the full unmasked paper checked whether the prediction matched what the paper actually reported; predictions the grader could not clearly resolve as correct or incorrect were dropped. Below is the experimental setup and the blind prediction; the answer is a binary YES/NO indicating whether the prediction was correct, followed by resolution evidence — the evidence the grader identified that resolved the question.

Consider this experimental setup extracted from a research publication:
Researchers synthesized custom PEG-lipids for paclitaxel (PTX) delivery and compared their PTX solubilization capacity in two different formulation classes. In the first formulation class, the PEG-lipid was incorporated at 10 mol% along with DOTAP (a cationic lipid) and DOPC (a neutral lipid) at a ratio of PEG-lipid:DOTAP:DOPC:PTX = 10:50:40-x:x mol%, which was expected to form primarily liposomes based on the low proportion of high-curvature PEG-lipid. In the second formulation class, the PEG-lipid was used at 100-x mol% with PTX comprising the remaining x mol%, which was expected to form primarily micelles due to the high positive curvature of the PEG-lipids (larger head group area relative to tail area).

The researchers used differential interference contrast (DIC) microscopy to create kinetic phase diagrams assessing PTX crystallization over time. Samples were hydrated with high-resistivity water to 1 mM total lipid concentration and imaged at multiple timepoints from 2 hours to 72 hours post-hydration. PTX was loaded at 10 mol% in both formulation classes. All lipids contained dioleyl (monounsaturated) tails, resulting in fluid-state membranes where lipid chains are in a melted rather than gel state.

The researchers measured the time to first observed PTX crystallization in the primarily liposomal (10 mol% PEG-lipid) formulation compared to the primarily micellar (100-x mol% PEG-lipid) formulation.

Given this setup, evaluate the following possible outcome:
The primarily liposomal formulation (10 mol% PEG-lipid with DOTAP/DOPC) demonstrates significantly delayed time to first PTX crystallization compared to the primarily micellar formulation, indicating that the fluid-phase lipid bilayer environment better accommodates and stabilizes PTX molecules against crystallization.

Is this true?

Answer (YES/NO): NO